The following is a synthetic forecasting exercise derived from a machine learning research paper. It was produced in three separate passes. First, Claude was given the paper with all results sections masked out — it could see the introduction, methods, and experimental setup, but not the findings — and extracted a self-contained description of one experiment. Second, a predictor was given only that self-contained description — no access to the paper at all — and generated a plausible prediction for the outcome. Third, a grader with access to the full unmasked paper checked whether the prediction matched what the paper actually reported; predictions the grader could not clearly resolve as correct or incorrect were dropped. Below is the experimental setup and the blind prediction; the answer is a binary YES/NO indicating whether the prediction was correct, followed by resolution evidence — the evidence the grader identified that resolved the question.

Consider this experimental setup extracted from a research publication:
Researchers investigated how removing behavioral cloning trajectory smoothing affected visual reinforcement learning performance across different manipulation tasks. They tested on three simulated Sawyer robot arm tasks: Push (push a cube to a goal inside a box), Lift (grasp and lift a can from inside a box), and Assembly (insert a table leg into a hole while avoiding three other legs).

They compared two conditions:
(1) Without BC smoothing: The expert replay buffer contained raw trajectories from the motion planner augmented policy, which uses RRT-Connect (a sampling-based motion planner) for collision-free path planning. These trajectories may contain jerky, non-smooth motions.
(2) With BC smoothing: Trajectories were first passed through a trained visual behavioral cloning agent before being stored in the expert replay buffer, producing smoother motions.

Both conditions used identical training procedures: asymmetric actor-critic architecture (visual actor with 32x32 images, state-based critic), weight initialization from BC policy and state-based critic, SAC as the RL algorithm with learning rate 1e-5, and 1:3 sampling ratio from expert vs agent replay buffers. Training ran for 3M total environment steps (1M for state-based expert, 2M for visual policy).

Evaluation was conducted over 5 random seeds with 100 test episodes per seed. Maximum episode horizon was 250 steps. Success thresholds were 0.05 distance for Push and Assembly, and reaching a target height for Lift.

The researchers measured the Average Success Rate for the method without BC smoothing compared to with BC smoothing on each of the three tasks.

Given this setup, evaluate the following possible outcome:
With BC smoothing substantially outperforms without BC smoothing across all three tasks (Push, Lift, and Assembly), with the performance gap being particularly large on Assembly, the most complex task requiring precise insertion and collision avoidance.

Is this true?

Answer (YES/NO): NO